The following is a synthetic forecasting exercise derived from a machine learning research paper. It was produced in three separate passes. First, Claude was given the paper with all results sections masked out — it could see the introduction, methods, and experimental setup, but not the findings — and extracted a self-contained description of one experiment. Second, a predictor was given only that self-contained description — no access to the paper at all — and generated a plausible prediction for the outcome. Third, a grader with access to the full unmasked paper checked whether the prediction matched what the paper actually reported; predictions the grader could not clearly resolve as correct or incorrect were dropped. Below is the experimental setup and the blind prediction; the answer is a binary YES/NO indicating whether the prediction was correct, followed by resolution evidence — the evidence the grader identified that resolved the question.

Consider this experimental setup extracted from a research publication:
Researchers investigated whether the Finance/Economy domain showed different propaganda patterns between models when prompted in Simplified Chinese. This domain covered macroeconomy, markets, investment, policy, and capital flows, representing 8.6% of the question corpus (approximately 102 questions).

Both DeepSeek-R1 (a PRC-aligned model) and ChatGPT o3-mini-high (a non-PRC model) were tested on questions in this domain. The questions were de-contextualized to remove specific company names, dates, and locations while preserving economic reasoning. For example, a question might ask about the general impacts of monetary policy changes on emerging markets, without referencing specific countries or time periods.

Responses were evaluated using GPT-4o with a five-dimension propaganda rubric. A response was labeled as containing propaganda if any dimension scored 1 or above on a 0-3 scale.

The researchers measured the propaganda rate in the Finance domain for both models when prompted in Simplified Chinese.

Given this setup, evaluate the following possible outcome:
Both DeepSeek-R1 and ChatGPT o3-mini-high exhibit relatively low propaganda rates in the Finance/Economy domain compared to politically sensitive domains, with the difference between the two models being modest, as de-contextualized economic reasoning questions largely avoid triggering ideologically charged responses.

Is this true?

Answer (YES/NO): NO